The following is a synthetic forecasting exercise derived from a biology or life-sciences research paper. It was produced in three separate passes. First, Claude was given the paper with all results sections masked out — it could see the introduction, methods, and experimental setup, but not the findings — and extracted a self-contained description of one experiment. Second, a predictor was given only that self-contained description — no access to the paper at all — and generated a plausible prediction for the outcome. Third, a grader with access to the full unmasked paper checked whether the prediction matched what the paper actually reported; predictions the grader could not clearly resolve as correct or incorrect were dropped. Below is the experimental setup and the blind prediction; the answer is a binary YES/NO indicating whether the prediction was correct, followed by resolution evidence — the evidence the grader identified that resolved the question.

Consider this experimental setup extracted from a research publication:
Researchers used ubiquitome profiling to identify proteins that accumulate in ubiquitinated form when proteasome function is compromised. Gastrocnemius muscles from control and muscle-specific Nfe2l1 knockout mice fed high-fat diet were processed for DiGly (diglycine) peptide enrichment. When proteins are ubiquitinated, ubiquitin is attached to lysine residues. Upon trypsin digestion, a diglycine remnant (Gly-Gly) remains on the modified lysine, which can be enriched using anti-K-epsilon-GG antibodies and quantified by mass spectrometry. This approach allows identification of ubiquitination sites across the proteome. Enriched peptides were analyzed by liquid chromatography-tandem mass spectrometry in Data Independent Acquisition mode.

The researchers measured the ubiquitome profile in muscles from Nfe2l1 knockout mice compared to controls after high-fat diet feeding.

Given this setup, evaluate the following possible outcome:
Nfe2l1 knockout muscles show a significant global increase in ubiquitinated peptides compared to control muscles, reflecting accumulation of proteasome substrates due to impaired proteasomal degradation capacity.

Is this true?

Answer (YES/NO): YES